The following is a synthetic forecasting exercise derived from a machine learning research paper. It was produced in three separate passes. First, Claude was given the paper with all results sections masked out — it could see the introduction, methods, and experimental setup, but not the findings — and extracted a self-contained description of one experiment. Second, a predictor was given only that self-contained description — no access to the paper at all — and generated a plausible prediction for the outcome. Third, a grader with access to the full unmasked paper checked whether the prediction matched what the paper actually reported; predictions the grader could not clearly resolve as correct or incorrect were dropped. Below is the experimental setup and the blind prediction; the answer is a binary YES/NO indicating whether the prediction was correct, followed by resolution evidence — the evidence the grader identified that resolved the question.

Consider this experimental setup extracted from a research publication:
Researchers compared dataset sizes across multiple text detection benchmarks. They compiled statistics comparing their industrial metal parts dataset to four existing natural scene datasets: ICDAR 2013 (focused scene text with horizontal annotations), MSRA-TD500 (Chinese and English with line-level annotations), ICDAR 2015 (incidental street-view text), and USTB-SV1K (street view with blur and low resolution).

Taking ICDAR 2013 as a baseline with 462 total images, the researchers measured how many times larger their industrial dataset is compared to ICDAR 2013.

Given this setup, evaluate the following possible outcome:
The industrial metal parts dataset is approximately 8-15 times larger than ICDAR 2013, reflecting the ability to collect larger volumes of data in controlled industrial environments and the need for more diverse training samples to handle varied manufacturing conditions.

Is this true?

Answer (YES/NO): NO